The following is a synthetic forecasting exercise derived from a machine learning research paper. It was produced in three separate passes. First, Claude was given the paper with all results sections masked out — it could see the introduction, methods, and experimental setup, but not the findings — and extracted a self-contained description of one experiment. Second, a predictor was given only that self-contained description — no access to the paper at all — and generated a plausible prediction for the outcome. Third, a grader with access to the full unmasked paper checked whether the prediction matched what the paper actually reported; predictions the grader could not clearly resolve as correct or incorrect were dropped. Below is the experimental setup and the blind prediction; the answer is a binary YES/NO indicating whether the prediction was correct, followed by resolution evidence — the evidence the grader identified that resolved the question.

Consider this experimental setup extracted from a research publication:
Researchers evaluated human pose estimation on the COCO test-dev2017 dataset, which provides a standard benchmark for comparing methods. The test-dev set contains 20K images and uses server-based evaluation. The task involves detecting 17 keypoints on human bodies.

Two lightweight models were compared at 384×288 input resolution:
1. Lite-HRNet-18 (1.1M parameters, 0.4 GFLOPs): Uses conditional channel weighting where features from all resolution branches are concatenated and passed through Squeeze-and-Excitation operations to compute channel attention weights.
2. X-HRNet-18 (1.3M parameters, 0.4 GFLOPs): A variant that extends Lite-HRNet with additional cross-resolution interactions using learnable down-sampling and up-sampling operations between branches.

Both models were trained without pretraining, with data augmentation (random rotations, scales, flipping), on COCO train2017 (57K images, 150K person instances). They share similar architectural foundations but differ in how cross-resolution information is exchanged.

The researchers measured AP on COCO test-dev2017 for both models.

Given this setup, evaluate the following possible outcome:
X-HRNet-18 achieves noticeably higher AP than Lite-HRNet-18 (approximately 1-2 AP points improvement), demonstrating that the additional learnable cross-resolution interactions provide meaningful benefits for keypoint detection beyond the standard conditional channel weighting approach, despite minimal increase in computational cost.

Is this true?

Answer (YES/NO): NO